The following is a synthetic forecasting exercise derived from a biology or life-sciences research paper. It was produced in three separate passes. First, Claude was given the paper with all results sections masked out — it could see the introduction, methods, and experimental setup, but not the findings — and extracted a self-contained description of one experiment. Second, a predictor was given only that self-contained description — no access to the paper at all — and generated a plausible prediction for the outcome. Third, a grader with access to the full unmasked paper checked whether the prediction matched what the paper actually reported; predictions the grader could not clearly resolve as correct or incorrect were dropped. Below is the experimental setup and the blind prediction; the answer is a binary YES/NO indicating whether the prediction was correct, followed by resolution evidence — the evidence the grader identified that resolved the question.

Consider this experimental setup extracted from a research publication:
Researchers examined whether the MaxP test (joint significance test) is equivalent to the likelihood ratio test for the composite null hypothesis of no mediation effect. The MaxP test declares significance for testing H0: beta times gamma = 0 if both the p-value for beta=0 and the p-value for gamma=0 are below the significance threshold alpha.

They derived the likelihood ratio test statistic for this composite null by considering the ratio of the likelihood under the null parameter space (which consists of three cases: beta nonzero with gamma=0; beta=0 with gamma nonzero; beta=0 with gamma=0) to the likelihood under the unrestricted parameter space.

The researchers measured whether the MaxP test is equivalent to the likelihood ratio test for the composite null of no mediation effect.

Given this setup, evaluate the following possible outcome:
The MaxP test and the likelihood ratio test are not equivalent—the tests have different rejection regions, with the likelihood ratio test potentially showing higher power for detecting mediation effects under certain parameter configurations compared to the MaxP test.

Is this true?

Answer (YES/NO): NO